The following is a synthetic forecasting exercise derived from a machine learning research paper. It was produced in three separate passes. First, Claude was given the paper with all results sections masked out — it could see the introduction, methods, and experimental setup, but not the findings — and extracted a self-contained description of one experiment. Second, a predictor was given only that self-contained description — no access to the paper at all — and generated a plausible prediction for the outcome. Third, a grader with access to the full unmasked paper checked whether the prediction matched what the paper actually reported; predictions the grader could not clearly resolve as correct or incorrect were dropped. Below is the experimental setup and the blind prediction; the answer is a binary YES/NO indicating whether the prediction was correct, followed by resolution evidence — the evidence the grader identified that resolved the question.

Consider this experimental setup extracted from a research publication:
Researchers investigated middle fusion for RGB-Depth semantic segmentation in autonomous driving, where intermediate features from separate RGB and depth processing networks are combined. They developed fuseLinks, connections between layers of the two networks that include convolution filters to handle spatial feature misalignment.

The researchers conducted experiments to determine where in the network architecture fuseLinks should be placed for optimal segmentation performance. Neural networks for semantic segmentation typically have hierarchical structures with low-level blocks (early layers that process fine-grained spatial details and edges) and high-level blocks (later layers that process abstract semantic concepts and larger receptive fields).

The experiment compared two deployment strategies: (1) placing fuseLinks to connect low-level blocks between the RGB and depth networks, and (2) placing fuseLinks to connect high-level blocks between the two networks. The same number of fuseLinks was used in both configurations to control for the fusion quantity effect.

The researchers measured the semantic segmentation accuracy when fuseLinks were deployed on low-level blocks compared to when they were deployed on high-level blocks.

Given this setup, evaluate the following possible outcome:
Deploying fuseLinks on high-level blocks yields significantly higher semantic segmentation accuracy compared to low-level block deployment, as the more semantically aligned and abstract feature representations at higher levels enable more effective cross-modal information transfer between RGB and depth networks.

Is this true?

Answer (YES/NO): NO